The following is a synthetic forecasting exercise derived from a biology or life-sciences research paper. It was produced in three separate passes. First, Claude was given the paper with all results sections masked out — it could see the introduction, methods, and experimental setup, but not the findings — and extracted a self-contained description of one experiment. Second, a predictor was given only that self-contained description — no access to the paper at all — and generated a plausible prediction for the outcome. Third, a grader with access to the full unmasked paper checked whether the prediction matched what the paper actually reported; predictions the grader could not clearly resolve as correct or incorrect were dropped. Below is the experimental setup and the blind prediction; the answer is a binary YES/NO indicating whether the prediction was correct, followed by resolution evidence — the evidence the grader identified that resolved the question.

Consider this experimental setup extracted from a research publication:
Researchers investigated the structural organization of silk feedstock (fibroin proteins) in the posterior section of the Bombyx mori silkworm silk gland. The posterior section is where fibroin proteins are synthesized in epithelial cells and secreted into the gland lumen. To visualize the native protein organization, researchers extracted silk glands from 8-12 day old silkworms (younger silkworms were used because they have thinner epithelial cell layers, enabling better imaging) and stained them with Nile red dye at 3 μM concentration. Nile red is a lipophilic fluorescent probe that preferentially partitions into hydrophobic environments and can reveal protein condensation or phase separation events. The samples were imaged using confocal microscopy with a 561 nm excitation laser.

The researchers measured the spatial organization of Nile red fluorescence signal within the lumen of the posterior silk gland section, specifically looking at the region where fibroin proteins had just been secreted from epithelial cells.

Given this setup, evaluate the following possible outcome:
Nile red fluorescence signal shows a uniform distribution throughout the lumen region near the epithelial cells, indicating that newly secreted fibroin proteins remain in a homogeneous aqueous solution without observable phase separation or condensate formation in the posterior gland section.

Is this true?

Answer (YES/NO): NO